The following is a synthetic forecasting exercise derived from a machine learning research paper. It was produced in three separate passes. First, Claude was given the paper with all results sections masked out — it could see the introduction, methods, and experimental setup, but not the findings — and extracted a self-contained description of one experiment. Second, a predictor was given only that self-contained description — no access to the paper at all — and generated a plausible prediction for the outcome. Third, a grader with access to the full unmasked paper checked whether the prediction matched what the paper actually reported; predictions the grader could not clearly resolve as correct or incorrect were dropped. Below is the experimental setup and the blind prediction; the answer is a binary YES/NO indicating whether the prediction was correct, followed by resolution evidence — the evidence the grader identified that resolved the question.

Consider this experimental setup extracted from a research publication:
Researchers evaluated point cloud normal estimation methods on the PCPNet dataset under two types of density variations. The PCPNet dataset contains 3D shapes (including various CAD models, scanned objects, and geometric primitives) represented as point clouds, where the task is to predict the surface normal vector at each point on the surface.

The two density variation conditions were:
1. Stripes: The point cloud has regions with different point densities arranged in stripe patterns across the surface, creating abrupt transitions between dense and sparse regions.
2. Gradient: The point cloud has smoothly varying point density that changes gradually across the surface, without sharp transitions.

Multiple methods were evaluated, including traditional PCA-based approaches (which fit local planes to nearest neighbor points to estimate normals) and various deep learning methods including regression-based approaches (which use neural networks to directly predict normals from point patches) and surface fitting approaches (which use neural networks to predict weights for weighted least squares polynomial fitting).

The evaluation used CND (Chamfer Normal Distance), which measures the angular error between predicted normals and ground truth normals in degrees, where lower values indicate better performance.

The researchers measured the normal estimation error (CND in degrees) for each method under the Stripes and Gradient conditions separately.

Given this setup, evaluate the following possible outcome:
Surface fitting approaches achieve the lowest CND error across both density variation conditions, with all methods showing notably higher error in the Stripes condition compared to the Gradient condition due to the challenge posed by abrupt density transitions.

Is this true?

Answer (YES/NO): NO